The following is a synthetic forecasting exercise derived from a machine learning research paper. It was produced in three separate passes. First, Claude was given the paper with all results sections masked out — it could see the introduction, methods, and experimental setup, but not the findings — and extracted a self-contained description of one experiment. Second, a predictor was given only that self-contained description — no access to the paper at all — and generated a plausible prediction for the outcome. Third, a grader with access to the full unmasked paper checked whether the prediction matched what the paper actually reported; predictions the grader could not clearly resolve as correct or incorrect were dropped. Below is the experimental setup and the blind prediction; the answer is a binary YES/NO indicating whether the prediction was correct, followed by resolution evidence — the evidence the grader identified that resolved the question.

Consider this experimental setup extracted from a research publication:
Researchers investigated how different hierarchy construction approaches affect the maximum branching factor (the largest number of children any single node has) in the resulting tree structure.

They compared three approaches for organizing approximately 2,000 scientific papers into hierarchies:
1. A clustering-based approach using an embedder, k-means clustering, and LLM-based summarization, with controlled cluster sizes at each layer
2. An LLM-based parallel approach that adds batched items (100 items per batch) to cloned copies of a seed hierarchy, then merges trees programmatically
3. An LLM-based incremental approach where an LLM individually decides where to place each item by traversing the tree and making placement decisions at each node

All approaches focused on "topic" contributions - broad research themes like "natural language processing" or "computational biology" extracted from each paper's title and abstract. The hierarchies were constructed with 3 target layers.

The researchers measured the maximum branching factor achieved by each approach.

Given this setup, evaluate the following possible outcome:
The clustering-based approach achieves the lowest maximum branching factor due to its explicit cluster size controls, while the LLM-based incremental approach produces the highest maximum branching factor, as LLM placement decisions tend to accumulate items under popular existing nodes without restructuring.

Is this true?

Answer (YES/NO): NO